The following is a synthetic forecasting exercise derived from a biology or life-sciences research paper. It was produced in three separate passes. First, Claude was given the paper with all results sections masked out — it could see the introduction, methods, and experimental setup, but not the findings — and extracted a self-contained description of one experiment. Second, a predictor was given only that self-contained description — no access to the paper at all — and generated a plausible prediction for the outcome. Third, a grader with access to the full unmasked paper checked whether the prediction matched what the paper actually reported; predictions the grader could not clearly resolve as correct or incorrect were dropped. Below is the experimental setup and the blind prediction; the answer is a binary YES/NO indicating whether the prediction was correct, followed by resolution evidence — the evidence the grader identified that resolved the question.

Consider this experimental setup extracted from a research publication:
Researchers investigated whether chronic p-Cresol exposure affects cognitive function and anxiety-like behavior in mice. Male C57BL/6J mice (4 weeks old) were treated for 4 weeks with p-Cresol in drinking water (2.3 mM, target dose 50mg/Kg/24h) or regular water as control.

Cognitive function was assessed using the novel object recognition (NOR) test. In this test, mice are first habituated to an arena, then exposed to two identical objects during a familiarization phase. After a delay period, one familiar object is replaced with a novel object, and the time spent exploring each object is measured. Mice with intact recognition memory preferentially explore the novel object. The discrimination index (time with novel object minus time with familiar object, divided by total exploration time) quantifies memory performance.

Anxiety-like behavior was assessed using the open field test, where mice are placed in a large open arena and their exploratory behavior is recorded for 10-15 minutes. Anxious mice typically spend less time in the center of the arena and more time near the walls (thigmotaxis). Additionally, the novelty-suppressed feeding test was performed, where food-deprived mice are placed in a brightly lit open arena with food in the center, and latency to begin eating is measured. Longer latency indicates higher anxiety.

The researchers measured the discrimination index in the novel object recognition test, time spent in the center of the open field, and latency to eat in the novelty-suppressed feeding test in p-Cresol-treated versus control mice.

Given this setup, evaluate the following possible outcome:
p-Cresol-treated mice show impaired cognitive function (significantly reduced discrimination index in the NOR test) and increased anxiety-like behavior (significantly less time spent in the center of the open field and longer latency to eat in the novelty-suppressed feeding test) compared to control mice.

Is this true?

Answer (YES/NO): NO